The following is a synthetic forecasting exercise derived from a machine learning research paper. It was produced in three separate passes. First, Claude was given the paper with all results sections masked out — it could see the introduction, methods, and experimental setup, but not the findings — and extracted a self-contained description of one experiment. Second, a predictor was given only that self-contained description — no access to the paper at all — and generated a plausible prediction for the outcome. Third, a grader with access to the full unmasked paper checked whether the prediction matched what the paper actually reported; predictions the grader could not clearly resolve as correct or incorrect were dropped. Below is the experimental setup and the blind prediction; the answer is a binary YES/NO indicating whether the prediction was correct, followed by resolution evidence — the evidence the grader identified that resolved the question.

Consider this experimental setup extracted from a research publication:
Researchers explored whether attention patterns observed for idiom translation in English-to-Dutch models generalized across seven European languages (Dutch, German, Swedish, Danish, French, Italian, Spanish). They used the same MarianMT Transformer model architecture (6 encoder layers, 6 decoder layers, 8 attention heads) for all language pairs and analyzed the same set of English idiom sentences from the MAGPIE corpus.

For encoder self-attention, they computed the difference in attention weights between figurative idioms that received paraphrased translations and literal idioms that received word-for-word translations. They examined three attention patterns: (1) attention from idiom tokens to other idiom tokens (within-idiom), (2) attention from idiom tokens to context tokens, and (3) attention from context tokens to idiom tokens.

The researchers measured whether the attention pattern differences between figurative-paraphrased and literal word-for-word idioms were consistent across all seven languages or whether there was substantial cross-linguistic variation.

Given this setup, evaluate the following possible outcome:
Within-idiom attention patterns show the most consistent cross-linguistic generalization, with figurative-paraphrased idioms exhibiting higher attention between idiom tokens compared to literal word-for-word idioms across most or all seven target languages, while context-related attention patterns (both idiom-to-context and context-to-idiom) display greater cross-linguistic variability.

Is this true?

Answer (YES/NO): NO